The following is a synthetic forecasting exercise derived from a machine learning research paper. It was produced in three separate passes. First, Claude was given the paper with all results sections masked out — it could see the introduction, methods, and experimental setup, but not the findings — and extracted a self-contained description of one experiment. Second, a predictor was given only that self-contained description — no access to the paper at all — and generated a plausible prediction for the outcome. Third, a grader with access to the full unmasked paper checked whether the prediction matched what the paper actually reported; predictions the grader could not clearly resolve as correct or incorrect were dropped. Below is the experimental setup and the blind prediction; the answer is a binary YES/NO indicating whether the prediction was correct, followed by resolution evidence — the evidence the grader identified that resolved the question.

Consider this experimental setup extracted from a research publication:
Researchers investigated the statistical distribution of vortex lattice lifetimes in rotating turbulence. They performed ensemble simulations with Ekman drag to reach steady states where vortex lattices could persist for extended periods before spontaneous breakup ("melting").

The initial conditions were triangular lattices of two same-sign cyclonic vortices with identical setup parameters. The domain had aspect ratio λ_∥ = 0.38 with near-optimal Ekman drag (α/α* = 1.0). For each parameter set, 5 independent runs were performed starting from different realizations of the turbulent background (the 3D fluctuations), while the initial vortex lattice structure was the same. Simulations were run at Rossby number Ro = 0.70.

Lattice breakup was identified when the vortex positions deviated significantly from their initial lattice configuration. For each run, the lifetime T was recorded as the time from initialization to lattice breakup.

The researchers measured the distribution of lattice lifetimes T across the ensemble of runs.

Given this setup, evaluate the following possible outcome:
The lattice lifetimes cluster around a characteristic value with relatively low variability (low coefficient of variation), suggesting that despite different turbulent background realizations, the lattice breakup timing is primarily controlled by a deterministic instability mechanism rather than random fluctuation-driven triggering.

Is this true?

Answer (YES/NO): NO